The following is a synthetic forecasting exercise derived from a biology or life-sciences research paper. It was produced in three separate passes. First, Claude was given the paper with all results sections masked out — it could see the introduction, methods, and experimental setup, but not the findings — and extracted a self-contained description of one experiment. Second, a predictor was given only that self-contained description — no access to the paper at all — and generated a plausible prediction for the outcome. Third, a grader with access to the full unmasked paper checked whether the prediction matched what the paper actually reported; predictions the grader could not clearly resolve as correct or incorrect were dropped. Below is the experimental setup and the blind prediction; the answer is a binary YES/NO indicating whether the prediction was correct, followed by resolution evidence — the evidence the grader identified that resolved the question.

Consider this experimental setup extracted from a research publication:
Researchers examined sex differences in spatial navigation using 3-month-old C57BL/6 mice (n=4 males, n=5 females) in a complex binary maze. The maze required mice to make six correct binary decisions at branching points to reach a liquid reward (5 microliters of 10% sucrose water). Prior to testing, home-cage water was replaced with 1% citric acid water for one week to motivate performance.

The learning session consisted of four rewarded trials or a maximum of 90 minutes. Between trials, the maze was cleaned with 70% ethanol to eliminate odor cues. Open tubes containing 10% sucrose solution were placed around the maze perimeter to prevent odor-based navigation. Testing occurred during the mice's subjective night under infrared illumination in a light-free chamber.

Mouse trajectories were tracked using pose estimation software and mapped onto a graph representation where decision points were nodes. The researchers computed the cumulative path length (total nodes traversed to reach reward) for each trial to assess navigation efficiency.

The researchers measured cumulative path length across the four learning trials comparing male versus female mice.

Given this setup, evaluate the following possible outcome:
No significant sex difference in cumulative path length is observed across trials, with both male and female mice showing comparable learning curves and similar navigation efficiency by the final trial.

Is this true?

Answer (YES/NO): YES